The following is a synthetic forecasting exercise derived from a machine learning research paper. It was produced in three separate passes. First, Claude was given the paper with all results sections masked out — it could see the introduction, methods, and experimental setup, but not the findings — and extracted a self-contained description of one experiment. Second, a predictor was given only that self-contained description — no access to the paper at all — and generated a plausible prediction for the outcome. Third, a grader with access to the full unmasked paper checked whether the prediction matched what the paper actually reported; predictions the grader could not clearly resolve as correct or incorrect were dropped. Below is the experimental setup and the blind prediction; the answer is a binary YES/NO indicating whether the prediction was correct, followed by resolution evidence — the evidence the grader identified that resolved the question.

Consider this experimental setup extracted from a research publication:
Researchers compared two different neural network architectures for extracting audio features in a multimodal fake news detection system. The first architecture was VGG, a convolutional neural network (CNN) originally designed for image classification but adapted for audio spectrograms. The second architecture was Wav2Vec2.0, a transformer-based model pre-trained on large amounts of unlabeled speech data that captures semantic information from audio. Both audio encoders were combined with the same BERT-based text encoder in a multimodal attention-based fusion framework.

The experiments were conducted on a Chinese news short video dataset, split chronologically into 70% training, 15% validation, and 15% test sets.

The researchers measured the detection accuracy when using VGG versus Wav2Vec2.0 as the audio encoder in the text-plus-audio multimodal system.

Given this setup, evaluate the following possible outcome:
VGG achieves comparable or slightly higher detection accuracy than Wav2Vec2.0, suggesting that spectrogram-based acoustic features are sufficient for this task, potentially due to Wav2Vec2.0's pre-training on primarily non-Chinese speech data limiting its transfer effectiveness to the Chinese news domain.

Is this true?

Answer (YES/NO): NO